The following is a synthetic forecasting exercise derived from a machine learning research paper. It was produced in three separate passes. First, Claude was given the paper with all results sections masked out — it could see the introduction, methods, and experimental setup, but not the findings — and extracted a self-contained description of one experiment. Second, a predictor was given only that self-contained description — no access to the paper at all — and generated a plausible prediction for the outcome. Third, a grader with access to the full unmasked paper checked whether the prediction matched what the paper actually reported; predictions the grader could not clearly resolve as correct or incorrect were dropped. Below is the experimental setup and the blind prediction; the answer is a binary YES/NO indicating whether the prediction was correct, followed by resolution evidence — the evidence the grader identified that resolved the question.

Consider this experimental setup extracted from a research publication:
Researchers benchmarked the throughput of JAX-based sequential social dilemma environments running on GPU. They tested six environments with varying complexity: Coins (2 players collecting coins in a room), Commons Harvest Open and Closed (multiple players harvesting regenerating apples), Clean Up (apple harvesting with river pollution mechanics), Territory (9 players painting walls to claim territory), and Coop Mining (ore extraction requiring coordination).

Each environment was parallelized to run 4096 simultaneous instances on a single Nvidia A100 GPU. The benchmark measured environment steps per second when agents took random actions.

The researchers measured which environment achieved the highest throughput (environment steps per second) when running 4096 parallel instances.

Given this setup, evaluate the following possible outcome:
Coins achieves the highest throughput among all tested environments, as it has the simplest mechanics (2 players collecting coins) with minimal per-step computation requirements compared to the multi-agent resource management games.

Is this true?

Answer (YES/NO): YES